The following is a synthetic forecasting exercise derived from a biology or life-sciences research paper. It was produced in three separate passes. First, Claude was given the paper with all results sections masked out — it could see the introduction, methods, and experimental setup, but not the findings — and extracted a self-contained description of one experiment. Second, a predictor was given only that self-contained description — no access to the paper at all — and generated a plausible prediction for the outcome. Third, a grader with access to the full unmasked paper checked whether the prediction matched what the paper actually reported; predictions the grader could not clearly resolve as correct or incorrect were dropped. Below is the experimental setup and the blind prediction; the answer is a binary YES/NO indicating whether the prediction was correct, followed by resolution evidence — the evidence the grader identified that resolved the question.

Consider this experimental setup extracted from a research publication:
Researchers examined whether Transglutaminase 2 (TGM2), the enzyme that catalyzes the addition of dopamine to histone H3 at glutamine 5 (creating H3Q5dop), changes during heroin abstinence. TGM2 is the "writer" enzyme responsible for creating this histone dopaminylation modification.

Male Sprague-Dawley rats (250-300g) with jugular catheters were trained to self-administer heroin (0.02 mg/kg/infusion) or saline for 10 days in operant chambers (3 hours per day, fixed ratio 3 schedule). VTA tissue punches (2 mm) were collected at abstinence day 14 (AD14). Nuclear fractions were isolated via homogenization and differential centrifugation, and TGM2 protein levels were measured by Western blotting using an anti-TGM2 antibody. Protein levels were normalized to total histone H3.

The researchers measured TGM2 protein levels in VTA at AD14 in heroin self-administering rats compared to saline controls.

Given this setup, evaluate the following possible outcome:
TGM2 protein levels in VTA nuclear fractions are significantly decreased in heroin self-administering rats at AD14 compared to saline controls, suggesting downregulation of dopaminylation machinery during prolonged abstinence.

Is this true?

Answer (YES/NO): NO